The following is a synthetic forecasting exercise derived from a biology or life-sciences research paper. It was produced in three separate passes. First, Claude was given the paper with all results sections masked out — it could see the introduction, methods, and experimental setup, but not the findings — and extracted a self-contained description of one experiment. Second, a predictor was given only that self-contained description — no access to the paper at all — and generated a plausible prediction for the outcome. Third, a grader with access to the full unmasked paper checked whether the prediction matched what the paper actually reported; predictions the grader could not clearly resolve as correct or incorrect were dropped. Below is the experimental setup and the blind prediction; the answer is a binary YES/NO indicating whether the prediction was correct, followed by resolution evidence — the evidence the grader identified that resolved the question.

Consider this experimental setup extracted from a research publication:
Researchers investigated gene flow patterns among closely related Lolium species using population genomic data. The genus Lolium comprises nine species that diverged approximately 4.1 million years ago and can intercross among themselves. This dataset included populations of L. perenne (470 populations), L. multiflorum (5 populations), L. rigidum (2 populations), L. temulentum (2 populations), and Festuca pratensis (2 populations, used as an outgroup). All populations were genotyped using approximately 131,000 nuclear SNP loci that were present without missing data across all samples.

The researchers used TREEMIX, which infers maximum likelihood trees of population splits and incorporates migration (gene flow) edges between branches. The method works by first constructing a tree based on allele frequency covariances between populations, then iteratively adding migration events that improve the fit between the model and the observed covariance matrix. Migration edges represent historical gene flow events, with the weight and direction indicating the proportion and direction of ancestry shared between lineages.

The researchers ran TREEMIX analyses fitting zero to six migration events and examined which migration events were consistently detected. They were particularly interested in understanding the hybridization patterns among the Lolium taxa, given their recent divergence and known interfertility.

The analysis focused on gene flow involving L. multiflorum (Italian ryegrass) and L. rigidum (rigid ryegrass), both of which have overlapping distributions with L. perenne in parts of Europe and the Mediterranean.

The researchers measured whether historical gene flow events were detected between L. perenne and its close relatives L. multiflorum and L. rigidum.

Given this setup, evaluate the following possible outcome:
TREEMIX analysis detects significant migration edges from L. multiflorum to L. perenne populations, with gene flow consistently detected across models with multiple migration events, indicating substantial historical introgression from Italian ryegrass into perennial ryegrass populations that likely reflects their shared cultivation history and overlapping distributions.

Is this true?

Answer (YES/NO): NO